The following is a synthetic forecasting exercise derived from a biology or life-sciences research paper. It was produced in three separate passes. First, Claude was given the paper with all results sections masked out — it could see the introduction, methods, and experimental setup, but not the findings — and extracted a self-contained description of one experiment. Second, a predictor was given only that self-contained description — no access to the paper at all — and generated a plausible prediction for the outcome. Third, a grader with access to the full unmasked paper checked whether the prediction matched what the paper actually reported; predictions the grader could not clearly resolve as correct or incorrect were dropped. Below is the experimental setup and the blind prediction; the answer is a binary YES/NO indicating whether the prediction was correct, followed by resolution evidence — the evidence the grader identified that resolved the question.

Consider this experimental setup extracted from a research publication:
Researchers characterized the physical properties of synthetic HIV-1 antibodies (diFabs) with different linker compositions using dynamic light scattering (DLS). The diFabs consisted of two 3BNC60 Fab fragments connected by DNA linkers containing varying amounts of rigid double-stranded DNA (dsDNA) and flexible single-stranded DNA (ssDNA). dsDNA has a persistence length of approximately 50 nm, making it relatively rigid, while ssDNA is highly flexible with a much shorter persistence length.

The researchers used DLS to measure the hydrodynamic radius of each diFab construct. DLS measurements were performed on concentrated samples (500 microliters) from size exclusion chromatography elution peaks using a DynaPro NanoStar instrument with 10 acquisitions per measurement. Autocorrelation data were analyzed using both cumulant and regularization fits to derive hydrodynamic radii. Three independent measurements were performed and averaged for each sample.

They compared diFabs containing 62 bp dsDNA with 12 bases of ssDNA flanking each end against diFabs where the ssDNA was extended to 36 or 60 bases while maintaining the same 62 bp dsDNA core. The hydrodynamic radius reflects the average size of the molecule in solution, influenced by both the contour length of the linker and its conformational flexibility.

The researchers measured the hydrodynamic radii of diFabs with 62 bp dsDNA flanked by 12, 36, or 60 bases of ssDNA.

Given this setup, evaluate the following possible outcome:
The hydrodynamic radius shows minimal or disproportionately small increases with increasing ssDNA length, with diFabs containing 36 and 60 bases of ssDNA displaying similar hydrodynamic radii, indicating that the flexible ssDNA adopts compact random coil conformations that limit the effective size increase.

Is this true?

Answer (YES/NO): YES